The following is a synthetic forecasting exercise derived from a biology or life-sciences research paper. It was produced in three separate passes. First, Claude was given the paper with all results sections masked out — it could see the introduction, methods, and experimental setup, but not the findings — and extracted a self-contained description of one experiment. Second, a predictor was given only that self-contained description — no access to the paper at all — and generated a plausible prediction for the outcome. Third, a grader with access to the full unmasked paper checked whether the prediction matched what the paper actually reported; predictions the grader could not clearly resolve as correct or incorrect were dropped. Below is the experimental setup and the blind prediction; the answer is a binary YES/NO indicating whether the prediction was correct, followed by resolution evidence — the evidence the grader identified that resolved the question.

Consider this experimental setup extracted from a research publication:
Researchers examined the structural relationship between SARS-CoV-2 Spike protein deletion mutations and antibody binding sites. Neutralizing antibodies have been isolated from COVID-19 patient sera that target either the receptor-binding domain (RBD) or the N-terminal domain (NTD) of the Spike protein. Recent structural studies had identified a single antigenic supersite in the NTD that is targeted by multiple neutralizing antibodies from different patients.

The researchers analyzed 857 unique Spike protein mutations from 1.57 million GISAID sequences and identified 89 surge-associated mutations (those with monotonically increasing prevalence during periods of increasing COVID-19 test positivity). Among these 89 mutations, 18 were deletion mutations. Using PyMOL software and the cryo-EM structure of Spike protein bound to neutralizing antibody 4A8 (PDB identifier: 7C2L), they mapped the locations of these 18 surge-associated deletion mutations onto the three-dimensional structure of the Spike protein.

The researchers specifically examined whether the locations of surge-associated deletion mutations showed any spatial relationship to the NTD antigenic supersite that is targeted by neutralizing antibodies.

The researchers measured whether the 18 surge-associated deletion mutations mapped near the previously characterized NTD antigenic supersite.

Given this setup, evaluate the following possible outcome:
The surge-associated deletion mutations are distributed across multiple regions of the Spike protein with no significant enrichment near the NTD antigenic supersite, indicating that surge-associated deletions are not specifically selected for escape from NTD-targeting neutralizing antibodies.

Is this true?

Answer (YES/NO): NO